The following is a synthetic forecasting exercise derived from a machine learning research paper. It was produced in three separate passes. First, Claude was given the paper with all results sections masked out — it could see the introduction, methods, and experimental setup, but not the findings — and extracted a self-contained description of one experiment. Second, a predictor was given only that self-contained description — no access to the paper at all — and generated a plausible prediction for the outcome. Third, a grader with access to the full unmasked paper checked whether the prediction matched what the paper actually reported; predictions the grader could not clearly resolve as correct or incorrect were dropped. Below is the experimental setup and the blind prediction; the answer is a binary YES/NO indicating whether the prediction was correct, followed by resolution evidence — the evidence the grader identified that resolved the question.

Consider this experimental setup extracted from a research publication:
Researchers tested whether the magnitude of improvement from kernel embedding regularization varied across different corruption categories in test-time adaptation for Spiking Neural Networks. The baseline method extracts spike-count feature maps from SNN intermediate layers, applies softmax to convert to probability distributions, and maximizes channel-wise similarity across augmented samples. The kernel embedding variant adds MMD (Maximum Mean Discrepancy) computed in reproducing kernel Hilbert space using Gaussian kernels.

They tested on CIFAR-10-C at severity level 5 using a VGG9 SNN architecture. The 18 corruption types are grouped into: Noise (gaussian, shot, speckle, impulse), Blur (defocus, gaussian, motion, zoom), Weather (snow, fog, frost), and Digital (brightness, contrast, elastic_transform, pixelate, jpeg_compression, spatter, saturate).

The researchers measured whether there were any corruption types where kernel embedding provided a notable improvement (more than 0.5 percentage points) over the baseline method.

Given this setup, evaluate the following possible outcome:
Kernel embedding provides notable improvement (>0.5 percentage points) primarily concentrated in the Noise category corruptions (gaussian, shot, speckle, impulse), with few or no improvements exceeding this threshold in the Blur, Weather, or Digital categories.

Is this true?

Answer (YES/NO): NO